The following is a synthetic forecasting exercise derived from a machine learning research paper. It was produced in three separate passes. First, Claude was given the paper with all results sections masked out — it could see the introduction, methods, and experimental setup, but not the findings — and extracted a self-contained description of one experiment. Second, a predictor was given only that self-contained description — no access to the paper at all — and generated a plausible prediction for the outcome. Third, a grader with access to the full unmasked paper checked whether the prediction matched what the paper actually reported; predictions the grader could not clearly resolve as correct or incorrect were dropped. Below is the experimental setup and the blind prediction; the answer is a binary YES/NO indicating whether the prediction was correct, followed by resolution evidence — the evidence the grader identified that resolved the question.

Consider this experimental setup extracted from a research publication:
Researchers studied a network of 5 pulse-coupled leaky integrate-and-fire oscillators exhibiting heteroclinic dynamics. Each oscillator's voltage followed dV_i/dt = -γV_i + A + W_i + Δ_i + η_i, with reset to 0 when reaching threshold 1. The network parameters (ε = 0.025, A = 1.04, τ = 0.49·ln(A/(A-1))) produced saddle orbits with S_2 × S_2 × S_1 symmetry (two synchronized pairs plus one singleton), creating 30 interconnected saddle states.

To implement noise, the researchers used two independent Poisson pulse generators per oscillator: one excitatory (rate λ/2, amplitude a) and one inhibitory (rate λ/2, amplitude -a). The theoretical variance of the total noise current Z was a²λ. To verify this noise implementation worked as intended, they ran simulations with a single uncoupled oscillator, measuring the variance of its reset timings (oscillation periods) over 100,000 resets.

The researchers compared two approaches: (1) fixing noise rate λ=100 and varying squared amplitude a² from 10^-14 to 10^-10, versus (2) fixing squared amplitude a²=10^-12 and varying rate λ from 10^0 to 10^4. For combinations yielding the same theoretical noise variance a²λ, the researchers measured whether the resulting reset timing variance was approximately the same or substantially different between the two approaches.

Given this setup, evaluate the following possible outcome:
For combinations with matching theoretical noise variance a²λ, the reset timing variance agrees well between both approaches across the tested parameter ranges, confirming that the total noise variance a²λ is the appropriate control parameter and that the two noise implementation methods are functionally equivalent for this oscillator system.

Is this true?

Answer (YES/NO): YES